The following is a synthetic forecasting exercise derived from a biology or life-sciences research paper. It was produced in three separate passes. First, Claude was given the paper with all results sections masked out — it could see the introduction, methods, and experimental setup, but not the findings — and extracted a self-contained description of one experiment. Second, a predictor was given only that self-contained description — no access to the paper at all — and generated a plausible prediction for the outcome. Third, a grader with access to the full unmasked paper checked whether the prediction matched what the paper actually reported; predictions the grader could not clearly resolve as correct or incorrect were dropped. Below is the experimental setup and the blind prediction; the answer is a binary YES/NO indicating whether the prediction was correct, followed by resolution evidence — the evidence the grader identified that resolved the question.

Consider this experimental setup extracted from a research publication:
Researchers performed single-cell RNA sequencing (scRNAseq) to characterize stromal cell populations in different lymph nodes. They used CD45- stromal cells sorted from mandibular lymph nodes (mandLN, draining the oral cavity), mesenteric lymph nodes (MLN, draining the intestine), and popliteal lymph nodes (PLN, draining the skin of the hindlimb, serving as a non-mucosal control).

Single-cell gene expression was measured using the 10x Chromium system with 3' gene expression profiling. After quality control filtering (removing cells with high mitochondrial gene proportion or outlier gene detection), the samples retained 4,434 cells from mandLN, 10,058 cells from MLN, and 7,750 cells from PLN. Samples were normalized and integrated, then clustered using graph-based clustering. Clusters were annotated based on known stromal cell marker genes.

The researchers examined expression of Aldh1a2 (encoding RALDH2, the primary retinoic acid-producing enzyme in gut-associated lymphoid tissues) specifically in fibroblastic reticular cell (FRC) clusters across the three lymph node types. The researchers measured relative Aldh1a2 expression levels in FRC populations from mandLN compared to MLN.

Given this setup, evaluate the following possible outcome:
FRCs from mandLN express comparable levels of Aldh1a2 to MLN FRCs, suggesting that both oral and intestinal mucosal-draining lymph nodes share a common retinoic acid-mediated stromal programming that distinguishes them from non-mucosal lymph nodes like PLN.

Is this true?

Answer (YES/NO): NO